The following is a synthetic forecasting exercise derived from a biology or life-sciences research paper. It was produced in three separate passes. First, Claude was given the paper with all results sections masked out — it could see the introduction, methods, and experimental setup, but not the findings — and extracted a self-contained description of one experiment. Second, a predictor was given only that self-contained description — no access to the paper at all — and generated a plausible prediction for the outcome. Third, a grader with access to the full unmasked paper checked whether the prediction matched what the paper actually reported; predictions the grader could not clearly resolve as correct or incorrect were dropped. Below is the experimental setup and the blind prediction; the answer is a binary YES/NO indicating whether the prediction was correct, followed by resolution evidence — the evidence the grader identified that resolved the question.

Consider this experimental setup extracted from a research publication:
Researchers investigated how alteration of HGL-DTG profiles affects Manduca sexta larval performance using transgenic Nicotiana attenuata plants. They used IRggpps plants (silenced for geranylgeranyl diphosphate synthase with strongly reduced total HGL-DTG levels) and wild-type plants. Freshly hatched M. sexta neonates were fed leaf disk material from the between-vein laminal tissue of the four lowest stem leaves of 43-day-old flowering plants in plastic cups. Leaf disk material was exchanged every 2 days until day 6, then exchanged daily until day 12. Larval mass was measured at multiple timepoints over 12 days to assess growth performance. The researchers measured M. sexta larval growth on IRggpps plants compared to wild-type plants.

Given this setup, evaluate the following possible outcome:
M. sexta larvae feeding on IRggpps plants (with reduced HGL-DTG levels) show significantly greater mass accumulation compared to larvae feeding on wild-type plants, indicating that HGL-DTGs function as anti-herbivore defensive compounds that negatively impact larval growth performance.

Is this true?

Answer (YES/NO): YES